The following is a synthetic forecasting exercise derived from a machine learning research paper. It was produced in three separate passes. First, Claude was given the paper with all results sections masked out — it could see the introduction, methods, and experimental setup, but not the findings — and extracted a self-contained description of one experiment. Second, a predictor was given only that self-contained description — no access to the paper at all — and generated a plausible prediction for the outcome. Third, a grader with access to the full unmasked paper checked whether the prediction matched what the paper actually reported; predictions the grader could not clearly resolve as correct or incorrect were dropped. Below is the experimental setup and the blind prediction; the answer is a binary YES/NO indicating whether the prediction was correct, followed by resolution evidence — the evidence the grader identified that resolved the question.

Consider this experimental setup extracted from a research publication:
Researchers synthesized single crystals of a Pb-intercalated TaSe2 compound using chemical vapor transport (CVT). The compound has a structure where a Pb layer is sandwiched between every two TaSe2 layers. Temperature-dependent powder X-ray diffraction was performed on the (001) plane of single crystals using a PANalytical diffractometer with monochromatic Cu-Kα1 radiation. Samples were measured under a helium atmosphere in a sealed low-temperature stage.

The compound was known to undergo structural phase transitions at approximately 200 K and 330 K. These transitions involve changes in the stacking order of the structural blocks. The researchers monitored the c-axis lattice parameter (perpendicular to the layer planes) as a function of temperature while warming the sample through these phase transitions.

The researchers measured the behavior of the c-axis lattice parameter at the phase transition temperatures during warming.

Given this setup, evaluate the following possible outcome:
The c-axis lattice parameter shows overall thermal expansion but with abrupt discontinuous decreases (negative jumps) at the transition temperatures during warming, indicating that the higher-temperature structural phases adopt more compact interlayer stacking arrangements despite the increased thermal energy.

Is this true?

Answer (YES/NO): NO